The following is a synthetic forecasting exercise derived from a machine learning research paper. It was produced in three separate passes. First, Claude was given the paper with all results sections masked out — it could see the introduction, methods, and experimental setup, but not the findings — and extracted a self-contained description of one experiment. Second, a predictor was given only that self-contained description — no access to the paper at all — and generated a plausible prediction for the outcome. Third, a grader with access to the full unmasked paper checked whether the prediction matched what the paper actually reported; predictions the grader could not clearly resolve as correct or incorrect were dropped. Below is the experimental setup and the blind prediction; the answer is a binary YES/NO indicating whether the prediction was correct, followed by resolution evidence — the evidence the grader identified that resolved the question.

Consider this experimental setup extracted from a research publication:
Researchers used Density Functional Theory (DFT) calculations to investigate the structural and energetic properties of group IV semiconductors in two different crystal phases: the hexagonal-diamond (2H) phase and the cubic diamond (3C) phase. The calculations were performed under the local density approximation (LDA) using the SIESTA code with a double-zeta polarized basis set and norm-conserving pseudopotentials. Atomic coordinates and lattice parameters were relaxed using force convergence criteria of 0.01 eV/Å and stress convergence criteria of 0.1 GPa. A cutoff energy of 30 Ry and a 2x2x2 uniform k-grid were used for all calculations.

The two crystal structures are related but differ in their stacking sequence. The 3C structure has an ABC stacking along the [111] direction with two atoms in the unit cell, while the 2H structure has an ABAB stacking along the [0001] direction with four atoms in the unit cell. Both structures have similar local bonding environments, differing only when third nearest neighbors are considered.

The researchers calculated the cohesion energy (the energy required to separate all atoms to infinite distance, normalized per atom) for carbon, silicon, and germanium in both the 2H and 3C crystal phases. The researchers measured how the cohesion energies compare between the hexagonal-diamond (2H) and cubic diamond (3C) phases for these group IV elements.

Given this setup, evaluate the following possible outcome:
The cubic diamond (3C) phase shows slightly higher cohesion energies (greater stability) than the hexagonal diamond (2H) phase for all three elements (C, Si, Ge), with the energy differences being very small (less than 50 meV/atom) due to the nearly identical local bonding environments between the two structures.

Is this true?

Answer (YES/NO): YES